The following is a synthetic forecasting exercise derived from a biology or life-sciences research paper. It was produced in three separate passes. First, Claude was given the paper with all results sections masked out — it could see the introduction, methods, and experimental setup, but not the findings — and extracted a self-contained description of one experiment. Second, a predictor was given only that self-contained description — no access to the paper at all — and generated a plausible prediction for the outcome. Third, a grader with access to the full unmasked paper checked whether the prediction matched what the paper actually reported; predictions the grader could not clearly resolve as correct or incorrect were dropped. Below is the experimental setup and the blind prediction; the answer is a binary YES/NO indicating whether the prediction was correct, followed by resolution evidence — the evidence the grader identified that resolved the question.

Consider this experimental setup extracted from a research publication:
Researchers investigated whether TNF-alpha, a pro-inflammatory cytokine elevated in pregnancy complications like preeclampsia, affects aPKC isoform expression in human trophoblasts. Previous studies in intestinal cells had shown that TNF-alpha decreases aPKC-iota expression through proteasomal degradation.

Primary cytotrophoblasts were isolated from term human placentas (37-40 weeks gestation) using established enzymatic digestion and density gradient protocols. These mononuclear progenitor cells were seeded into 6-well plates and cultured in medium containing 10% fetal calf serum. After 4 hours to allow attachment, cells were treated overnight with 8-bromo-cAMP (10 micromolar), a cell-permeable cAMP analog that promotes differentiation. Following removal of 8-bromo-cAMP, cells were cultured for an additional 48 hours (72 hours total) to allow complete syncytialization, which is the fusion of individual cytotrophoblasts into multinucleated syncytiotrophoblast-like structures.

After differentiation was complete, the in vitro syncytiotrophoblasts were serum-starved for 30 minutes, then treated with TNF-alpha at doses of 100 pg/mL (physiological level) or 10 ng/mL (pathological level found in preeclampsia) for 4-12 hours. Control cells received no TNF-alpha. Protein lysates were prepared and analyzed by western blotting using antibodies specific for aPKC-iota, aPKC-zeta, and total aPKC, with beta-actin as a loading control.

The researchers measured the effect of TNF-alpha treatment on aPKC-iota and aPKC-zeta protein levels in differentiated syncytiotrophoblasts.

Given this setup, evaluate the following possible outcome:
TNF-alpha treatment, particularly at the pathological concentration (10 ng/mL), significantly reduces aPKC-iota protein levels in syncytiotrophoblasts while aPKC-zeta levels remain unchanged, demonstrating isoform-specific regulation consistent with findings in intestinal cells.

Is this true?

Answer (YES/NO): YES